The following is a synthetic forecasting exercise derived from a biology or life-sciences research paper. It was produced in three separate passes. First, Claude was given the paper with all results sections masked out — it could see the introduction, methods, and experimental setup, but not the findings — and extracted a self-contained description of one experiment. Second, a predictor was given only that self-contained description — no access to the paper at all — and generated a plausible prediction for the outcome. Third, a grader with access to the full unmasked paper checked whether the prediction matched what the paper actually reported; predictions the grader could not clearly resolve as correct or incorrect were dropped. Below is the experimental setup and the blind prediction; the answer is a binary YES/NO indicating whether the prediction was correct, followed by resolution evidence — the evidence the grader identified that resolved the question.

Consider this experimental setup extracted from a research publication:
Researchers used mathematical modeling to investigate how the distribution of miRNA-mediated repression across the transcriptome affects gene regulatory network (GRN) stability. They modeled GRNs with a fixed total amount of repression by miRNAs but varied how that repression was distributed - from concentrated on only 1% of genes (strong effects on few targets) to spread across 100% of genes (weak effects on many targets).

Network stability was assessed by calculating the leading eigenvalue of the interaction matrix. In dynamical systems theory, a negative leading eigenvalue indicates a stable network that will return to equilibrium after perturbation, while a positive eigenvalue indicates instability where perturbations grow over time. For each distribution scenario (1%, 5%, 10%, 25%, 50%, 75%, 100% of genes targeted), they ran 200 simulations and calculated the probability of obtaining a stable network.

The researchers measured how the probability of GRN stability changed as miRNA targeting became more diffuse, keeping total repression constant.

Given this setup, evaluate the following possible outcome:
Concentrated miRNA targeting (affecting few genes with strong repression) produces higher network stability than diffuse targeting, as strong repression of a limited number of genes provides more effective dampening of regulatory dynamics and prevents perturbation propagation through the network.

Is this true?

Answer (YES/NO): NO